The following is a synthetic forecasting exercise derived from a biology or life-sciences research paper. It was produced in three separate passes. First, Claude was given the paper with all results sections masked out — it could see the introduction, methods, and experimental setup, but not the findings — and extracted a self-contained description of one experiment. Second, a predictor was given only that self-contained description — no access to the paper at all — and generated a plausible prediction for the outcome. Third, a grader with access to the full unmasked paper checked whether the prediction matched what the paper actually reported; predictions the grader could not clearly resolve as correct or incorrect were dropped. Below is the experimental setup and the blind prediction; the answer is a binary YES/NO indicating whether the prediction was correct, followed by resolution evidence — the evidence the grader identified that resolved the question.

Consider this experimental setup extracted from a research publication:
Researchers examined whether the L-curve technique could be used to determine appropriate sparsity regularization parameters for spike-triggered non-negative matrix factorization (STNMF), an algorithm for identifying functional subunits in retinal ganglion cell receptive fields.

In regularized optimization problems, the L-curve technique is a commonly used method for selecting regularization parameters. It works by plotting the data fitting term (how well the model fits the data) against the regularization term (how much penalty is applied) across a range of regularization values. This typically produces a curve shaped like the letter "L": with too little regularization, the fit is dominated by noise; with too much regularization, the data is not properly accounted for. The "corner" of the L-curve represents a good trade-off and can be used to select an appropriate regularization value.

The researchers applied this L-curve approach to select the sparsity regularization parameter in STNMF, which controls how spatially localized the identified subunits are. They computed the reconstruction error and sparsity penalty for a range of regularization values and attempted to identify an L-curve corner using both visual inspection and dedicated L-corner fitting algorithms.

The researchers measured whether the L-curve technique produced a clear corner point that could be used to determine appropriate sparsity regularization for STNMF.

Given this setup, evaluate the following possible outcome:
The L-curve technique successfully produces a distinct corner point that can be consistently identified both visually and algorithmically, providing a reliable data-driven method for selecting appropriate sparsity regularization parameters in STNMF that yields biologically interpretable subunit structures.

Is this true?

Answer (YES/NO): NO